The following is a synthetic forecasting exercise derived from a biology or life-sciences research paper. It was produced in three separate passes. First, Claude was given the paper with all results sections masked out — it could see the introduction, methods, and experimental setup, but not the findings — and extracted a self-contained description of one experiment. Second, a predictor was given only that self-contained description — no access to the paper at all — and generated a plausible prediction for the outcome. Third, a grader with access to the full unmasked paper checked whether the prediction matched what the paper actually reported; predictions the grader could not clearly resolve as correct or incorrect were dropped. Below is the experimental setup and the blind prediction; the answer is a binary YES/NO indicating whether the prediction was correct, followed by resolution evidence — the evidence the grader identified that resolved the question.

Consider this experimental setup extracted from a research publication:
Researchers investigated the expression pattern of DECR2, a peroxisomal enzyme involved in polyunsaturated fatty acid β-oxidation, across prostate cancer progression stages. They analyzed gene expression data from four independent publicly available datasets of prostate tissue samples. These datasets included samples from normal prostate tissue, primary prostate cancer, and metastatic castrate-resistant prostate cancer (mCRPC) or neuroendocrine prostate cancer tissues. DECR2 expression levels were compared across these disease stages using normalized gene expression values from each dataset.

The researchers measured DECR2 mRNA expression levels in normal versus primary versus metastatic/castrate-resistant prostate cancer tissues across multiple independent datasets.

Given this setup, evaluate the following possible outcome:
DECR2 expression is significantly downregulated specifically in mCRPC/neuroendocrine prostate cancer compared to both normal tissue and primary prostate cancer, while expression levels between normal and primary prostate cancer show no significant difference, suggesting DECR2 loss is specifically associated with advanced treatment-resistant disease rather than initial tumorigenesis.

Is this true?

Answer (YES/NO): NO